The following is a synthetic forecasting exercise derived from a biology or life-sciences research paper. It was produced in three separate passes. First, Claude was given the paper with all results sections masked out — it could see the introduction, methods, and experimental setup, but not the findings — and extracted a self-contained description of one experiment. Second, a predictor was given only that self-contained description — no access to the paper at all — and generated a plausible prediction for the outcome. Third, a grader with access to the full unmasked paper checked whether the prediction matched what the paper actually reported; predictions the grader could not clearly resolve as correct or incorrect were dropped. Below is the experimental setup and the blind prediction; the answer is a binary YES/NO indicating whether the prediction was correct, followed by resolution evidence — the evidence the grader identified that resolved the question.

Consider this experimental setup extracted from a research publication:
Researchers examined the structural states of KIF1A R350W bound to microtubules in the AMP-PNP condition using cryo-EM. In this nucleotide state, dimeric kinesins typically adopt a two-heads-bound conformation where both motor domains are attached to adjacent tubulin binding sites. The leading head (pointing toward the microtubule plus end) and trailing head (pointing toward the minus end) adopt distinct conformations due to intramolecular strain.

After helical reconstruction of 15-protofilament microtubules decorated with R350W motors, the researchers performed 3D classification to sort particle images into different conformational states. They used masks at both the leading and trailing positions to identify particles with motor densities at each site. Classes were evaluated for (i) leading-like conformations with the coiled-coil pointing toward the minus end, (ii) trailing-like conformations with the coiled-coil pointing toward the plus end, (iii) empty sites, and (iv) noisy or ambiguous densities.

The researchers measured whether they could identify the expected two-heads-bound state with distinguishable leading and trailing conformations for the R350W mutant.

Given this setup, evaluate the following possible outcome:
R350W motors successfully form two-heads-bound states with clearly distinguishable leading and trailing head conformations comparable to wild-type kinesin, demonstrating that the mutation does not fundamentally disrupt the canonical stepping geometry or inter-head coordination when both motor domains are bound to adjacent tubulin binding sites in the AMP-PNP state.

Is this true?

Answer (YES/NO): YES